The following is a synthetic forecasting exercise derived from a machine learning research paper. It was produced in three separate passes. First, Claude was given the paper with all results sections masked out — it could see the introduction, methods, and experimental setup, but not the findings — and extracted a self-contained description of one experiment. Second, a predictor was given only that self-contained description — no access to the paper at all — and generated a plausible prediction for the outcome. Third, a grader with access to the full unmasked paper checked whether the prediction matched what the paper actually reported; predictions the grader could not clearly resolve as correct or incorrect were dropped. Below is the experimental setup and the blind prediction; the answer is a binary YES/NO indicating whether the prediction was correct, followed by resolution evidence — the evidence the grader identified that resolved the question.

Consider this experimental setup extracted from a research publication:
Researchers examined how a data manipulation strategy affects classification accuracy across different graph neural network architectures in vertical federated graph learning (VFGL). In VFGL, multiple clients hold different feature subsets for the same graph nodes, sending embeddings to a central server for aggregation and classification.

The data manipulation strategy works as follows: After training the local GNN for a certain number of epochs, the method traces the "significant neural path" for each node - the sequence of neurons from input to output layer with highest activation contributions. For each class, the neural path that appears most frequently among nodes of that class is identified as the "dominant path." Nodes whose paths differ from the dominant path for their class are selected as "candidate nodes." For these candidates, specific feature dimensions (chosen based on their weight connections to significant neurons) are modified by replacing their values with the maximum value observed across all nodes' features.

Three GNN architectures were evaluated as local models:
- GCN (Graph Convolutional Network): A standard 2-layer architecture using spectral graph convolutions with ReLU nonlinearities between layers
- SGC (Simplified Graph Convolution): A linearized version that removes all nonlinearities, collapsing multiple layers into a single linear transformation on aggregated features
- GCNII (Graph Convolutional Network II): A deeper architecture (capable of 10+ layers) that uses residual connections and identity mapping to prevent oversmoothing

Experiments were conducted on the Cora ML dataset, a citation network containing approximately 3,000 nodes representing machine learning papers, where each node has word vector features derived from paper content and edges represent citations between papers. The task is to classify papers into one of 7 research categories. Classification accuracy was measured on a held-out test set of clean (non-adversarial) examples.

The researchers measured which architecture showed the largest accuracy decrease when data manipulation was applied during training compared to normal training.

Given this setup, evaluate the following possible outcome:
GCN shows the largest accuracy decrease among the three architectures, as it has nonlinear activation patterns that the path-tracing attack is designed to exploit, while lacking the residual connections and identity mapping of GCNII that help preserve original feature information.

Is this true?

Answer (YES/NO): YES